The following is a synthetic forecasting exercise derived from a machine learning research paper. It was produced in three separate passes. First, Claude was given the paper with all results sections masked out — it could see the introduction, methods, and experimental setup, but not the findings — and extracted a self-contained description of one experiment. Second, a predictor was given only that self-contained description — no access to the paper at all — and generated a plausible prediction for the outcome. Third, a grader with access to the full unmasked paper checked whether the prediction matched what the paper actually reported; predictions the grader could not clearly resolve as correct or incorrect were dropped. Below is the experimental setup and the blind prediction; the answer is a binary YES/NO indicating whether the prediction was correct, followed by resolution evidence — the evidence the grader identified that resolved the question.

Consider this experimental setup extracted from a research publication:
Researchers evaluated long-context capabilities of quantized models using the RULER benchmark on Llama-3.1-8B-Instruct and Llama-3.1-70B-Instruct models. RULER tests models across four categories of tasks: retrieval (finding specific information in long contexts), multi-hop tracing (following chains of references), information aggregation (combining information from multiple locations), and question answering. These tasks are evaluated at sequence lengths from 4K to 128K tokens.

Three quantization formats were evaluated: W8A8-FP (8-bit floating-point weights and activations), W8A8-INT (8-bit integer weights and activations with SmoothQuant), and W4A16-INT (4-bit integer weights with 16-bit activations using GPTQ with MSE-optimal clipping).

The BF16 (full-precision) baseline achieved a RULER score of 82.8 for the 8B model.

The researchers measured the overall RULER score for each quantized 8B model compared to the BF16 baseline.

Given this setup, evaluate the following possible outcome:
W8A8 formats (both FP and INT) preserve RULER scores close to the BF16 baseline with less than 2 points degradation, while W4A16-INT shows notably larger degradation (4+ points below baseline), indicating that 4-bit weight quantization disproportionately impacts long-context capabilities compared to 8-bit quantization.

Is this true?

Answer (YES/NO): NO